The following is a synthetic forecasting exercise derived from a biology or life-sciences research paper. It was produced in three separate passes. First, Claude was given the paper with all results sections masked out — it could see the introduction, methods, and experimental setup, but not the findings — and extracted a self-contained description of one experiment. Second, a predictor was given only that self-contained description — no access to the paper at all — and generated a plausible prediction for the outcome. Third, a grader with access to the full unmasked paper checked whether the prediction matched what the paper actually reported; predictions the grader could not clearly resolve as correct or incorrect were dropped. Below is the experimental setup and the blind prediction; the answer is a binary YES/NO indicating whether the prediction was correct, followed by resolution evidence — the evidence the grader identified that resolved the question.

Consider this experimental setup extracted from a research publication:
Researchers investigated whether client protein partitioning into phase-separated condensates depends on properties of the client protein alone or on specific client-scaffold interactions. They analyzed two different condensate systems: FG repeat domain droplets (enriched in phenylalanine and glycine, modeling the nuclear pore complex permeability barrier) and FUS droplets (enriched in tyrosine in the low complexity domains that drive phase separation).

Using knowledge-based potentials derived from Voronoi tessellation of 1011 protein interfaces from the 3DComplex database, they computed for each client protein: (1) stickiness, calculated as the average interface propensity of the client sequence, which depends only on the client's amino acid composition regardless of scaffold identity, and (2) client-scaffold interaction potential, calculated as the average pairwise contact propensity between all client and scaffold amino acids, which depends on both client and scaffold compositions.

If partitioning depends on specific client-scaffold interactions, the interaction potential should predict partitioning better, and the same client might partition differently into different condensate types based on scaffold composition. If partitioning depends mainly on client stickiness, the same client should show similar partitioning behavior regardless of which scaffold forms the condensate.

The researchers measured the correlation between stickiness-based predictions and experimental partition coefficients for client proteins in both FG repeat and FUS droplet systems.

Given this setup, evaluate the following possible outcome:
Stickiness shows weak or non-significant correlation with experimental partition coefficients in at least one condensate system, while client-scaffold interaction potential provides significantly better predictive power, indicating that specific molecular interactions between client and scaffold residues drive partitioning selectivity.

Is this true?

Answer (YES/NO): NO